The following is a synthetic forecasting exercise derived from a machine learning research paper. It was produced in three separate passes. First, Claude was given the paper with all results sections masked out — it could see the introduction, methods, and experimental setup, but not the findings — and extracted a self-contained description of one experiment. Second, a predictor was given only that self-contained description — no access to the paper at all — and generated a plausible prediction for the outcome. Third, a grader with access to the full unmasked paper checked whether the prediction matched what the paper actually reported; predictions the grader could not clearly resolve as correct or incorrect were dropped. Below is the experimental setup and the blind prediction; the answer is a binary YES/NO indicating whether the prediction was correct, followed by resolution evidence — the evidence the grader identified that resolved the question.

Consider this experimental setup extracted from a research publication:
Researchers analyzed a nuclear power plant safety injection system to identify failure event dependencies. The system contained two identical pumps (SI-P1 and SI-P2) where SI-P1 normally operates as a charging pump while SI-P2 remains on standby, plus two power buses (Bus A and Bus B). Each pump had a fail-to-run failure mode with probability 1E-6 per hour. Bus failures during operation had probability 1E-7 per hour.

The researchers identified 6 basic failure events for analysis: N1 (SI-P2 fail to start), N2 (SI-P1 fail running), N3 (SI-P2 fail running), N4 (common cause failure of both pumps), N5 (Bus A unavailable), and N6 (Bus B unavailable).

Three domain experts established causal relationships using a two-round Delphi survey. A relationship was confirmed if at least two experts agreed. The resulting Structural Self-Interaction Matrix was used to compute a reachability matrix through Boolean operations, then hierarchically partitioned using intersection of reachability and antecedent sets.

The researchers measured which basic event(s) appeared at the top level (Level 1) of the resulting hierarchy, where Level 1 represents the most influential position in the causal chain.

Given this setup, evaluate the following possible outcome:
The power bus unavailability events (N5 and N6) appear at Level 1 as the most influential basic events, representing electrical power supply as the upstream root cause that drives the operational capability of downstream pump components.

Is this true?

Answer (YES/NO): NO